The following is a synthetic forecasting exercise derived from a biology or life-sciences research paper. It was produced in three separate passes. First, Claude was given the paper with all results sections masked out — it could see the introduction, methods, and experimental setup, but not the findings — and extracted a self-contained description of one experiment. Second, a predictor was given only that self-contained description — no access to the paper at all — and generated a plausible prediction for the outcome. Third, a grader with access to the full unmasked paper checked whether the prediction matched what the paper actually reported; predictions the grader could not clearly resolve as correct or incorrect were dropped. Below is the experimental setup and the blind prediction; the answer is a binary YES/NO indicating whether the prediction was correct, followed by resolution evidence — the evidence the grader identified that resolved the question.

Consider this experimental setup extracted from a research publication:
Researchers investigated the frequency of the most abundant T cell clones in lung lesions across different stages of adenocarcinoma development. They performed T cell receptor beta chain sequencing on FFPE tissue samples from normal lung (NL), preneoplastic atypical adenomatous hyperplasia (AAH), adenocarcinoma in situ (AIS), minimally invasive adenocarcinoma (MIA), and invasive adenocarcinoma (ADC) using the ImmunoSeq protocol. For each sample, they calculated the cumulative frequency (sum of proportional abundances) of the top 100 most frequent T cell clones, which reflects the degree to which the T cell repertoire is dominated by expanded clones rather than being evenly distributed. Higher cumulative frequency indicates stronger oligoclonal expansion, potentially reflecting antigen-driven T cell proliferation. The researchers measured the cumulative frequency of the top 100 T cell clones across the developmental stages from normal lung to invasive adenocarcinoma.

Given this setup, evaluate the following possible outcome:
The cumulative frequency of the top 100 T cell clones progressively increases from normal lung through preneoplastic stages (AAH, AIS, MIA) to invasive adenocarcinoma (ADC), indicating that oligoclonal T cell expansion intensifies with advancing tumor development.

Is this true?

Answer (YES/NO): NO